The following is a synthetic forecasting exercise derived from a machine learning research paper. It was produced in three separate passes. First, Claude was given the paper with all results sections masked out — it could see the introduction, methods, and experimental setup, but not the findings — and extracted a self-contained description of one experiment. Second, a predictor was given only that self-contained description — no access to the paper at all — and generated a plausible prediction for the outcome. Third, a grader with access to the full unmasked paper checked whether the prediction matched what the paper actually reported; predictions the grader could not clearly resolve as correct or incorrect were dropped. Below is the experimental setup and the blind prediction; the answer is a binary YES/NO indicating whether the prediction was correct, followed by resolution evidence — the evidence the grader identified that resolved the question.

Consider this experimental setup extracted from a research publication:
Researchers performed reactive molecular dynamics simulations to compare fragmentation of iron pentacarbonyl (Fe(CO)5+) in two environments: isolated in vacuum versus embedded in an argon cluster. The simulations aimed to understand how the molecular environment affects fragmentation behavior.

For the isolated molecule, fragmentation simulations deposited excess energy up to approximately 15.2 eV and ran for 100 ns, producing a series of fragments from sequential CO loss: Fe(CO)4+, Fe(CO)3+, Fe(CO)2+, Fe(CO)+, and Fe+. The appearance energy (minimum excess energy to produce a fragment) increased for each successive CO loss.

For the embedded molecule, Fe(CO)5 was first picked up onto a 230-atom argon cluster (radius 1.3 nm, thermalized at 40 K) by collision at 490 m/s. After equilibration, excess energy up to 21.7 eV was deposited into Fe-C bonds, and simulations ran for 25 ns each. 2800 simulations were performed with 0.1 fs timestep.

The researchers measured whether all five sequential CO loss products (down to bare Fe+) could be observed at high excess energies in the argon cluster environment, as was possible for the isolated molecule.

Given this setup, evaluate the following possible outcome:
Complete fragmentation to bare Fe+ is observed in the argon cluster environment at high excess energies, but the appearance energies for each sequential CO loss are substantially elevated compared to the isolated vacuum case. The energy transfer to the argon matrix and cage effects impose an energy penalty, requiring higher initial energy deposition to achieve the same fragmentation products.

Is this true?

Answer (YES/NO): NO